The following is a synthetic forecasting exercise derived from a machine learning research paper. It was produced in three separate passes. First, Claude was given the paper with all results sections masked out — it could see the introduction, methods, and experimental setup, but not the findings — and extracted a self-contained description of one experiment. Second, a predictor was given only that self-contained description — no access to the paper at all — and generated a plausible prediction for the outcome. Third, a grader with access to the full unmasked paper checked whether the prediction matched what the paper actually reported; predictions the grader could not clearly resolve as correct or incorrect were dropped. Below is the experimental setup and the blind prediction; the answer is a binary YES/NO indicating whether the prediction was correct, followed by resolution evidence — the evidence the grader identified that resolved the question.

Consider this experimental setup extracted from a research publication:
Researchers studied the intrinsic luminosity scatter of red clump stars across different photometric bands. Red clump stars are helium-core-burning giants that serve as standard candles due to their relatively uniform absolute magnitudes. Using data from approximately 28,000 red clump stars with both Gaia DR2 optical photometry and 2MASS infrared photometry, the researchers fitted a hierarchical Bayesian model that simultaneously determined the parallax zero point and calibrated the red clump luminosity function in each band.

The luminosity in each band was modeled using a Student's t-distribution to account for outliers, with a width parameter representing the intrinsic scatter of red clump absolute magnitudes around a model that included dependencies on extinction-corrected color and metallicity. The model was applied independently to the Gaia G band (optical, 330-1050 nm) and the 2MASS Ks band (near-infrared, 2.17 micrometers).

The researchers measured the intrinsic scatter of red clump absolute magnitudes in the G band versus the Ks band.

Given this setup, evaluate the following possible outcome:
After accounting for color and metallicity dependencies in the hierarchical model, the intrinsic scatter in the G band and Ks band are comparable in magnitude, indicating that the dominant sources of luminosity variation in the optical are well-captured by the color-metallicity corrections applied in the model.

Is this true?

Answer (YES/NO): NO